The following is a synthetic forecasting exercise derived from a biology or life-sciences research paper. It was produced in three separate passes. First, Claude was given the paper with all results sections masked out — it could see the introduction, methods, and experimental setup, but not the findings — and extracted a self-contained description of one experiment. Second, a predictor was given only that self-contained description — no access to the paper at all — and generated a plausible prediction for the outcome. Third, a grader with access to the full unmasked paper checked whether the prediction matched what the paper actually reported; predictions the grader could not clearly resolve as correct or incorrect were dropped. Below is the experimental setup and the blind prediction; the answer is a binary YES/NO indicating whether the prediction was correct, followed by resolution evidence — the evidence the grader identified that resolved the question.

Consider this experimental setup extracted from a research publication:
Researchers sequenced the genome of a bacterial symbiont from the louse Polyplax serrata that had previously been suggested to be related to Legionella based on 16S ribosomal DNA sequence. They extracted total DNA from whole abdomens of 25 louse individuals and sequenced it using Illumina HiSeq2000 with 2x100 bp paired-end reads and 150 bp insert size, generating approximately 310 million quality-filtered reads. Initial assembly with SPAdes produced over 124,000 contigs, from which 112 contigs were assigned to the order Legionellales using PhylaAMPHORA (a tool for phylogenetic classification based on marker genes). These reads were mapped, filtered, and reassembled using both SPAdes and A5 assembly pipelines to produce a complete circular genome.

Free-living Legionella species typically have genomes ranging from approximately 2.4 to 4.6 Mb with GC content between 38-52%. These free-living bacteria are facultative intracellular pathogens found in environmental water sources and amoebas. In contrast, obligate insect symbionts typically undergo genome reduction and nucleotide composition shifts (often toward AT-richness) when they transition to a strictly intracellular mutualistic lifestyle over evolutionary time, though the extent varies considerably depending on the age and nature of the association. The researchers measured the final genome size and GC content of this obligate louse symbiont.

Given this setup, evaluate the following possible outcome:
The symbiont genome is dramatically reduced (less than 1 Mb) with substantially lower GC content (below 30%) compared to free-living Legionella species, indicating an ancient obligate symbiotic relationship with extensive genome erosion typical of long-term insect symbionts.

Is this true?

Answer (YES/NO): YES